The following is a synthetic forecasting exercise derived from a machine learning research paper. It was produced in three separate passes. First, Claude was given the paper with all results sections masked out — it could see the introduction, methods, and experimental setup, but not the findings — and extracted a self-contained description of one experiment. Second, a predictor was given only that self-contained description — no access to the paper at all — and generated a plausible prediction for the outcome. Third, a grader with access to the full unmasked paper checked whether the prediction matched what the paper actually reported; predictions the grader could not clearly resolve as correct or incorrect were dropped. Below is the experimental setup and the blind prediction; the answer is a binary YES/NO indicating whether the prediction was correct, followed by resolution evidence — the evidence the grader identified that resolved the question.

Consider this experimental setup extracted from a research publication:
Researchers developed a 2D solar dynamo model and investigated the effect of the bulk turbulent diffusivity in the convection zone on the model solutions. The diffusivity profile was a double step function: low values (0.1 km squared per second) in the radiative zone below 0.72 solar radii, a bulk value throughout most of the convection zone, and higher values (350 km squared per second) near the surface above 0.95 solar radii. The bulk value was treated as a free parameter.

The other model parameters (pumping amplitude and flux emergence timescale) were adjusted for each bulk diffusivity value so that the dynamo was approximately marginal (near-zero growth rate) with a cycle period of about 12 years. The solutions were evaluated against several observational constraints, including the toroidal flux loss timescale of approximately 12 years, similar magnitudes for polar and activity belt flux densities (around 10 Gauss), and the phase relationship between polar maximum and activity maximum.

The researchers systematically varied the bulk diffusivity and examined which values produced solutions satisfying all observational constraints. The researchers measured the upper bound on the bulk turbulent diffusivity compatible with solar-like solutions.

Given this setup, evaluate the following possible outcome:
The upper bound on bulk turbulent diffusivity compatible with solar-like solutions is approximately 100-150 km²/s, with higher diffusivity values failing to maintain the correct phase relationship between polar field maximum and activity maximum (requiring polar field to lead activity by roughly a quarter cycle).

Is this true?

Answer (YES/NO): NO